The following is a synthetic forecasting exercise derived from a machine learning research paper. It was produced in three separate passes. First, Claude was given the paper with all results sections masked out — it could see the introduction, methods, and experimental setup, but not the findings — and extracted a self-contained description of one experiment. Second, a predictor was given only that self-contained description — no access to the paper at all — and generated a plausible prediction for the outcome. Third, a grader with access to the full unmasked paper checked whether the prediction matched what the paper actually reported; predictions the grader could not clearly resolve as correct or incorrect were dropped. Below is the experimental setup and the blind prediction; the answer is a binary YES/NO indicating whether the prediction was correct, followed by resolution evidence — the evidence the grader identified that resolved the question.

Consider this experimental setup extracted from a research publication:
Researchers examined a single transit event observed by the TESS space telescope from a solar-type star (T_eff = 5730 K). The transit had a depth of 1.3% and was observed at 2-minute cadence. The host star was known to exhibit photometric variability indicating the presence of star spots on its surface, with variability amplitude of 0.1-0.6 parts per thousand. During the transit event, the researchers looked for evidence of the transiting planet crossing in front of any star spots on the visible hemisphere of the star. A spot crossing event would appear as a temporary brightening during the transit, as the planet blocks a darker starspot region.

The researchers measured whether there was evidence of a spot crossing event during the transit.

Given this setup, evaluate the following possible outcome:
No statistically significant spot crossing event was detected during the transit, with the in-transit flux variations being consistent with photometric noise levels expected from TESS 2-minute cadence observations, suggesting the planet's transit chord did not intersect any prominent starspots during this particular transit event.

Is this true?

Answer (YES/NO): NO